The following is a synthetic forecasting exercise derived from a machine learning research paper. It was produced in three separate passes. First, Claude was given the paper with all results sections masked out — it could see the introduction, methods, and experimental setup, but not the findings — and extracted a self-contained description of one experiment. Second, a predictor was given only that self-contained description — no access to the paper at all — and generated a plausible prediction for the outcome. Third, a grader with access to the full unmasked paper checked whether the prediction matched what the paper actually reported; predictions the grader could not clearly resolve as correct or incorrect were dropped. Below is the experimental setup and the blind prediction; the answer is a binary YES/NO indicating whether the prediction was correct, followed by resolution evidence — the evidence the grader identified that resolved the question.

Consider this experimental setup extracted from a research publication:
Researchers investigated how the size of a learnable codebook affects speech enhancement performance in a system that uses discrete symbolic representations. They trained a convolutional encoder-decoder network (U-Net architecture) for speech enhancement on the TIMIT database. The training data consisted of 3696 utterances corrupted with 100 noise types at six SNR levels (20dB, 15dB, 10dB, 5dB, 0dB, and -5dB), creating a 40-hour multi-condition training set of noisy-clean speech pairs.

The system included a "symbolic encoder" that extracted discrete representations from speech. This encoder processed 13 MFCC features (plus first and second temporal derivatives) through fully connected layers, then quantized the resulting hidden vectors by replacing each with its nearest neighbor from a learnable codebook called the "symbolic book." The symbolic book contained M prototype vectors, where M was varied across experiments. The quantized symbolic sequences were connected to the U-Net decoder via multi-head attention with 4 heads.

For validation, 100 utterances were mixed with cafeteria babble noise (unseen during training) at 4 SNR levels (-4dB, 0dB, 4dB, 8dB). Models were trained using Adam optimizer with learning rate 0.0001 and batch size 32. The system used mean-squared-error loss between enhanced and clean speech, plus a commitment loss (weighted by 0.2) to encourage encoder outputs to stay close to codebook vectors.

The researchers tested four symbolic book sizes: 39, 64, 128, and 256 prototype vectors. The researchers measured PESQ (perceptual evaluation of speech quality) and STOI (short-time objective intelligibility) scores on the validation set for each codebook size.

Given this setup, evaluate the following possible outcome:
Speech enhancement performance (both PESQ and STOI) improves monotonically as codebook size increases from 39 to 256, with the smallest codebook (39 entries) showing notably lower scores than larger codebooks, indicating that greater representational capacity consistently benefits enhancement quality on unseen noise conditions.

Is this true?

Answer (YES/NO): NO